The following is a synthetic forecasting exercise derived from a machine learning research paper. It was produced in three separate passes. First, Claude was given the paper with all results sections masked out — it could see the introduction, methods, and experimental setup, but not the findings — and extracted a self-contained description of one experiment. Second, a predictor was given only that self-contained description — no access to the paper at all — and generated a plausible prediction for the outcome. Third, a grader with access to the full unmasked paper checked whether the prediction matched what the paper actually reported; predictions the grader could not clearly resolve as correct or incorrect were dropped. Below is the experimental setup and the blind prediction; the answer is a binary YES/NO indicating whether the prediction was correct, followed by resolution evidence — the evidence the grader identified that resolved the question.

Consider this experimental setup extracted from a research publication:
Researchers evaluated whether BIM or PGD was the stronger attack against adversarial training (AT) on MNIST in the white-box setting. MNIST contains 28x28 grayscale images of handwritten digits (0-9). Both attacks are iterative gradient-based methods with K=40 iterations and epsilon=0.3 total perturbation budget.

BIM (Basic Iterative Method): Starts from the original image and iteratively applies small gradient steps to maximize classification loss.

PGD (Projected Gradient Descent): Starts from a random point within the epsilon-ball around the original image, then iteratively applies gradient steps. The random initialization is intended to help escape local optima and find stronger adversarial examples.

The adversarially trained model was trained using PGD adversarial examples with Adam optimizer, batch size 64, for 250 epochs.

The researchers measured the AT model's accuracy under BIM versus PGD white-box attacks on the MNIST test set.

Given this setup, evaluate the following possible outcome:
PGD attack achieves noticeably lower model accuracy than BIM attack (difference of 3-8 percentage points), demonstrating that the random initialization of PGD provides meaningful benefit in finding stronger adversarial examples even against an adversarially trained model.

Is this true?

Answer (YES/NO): NO